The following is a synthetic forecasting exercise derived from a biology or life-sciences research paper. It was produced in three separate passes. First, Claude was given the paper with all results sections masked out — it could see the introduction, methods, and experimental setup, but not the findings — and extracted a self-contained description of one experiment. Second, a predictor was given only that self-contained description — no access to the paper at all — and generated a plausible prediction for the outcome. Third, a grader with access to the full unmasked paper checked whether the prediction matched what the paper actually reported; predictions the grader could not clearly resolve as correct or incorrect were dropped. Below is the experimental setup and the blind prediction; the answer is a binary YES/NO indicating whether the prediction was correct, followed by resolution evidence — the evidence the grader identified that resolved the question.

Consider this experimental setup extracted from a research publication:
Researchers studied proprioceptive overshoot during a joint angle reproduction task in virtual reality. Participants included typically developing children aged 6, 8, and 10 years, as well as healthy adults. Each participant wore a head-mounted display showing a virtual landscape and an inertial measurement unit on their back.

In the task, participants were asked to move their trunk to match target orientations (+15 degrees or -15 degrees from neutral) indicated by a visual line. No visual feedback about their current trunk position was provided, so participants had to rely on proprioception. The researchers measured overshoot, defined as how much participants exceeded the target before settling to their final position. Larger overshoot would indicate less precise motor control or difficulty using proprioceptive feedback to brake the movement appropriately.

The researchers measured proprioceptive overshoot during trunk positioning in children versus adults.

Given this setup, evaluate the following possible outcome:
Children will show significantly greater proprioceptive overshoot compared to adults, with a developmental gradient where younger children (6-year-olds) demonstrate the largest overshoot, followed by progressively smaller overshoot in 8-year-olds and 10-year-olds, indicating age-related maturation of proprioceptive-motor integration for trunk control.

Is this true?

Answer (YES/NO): NO